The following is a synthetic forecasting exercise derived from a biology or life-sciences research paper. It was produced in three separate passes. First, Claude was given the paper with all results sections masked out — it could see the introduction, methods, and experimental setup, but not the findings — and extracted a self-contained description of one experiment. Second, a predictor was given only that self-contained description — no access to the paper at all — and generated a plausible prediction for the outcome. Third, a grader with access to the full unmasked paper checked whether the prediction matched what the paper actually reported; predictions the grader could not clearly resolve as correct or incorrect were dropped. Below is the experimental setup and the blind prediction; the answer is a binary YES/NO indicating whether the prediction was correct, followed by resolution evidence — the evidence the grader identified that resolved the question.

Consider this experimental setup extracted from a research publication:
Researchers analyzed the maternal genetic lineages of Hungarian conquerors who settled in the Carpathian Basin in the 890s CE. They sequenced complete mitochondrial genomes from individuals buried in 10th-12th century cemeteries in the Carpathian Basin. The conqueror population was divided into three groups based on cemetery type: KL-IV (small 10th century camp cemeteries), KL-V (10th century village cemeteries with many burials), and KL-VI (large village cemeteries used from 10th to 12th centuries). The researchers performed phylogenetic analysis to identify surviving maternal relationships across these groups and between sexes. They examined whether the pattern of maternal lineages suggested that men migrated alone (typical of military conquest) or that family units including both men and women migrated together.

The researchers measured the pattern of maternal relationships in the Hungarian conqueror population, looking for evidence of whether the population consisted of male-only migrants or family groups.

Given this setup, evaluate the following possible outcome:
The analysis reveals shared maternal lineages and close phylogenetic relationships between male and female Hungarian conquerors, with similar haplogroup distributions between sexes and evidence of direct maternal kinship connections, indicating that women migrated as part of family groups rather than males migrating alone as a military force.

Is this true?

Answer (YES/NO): YES